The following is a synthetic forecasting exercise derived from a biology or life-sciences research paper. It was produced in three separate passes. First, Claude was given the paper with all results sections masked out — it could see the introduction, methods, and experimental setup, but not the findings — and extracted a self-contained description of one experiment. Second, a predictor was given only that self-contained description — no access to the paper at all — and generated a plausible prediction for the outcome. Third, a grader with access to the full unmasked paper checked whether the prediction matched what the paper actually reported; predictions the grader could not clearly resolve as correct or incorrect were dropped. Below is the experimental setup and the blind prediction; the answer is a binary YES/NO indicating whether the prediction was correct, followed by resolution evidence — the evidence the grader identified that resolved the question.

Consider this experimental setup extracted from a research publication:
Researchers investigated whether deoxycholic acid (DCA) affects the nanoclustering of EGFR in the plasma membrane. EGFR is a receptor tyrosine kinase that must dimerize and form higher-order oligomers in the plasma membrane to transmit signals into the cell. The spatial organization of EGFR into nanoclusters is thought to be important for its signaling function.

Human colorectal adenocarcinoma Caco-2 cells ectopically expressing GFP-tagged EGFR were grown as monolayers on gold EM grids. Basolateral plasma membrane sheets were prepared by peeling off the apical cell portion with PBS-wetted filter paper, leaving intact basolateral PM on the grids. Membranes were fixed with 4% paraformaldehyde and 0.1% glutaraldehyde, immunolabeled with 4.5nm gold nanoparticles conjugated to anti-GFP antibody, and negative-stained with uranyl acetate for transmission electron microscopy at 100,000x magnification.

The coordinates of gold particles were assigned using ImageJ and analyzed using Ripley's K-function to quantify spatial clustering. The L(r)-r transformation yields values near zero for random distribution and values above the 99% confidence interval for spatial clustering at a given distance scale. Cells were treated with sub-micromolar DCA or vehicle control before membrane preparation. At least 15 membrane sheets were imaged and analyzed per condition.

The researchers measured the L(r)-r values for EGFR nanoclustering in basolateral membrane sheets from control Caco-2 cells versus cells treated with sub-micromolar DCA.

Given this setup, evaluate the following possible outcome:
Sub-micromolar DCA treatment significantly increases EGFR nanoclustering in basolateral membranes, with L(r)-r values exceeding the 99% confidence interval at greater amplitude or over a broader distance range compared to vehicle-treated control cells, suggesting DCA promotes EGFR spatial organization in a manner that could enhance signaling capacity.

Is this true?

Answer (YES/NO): YES